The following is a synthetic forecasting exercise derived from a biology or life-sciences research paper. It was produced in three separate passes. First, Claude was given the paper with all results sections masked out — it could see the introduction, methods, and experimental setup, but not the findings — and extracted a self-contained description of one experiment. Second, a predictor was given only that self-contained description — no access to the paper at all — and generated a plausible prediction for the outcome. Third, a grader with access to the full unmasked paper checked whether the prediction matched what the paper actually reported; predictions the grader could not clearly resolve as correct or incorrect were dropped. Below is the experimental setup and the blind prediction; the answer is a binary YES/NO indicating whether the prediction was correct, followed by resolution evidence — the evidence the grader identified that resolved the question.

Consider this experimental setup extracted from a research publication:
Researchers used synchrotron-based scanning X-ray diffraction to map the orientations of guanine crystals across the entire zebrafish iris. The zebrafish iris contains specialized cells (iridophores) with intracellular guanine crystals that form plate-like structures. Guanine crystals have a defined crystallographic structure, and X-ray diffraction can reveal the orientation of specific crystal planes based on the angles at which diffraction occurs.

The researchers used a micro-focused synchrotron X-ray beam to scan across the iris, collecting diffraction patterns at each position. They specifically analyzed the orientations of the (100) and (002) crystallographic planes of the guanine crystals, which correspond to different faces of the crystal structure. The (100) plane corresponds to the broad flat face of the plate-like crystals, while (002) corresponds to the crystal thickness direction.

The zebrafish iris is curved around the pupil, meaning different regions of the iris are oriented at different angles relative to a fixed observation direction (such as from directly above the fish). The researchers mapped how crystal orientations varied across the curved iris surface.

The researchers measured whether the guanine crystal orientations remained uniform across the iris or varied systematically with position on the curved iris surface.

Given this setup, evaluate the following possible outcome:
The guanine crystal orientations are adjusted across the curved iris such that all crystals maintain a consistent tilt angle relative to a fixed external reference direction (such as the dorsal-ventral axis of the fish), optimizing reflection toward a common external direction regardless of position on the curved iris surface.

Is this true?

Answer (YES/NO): NO